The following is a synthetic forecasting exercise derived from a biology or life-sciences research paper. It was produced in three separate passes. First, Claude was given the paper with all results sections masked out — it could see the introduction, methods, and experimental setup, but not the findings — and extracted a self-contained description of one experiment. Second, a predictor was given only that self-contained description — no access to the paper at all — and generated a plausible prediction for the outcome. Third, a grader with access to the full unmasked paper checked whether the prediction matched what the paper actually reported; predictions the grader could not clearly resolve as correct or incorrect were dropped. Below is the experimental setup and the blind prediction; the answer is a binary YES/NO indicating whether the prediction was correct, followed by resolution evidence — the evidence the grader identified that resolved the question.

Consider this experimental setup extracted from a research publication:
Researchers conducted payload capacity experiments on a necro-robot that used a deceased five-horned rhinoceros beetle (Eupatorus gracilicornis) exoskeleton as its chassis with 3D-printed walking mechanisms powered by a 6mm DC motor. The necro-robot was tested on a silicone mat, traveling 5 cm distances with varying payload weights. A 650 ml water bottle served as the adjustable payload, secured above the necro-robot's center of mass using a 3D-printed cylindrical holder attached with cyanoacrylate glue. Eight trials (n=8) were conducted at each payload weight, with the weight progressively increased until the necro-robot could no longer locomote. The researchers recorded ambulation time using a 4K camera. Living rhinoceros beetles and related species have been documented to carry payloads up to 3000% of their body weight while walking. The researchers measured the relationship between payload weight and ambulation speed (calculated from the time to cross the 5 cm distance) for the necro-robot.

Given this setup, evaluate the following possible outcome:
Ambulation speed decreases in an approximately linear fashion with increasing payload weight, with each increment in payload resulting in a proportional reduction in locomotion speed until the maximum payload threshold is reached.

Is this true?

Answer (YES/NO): NO